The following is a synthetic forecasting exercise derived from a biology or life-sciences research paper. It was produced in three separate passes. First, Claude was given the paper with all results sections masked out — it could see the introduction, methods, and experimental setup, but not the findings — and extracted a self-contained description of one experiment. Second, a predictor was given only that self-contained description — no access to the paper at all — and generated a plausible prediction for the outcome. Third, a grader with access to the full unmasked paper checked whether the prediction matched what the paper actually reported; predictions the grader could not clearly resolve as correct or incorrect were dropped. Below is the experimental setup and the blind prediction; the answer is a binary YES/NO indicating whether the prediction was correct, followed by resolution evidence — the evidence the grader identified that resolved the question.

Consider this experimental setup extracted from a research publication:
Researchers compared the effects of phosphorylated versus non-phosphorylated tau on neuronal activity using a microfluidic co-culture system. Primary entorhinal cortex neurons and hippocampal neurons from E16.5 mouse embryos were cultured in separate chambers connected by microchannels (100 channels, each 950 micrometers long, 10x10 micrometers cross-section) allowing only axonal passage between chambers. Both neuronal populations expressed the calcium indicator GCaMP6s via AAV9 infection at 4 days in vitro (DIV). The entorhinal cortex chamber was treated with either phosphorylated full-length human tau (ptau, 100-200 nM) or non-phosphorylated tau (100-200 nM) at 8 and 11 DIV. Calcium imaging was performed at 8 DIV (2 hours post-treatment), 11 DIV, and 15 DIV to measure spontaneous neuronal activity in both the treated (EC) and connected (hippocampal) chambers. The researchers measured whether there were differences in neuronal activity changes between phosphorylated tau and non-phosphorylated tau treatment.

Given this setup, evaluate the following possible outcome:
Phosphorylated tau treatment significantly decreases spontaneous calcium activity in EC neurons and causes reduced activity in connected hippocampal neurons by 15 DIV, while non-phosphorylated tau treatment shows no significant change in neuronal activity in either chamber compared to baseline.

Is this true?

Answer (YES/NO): NO